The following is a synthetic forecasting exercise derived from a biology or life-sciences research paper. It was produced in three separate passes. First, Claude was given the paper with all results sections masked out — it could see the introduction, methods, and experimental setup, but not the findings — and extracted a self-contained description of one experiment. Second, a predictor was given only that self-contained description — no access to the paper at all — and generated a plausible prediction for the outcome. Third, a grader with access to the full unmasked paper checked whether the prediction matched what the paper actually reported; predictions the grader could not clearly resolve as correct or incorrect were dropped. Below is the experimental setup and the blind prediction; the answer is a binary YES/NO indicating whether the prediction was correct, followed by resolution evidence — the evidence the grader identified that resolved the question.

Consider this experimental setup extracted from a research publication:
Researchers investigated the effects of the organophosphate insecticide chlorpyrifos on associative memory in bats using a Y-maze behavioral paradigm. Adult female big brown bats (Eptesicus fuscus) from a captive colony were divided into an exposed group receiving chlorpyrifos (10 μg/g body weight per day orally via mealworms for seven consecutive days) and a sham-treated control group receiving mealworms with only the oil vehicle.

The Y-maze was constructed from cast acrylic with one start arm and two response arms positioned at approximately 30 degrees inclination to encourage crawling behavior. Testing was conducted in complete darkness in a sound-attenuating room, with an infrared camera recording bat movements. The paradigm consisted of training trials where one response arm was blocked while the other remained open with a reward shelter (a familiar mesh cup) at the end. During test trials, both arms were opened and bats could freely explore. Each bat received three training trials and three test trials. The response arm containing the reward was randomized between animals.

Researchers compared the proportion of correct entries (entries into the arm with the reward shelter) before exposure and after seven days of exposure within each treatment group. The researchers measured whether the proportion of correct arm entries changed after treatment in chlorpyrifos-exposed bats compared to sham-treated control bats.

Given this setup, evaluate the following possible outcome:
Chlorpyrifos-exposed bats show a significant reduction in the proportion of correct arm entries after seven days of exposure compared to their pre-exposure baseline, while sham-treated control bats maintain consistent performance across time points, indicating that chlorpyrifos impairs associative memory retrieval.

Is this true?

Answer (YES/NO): YES